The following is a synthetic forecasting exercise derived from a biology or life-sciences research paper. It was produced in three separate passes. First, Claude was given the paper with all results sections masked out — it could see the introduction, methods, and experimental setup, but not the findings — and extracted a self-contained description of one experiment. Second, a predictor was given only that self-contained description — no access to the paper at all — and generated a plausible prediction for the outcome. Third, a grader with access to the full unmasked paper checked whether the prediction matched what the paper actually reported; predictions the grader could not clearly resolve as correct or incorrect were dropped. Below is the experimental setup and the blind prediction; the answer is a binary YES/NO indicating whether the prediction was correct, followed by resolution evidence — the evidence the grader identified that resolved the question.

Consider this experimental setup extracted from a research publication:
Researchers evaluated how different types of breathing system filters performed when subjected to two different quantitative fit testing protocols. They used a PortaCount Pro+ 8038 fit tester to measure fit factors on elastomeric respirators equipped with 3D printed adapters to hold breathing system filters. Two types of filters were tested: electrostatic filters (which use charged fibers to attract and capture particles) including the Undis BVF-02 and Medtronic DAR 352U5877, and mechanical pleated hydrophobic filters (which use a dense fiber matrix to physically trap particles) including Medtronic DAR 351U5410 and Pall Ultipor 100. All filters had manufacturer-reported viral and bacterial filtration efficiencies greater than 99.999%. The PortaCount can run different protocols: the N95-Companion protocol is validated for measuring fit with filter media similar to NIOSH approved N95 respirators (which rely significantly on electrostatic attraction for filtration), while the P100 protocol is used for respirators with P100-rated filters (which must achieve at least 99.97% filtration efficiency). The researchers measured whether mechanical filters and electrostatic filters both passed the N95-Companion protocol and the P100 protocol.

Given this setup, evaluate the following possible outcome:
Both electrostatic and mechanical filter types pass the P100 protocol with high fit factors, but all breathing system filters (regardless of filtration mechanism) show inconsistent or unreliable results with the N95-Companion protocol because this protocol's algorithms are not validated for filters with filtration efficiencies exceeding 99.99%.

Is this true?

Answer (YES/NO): NO